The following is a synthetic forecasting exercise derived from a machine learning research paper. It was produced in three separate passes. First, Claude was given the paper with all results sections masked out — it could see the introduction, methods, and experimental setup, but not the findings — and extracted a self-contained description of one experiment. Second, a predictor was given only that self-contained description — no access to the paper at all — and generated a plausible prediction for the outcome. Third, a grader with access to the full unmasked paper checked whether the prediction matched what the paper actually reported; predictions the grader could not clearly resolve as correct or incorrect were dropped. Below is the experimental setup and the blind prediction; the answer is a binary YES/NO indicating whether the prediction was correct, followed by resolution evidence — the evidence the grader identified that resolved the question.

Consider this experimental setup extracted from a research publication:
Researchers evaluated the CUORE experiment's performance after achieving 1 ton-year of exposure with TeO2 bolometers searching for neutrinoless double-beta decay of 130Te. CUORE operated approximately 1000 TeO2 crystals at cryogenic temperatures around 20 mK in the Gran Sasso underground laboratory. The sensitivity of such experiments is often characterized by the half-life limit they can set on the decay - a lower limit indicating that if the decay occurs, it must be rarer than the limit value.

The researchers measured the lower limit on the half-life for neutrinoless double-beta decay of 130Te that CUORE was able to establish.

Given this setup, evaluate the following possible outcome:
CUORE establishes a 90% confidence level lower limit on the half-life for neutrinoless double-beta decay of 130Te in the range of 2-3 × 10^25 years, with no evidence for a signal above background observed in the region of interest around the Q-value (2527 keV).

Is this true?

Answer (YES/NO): YES